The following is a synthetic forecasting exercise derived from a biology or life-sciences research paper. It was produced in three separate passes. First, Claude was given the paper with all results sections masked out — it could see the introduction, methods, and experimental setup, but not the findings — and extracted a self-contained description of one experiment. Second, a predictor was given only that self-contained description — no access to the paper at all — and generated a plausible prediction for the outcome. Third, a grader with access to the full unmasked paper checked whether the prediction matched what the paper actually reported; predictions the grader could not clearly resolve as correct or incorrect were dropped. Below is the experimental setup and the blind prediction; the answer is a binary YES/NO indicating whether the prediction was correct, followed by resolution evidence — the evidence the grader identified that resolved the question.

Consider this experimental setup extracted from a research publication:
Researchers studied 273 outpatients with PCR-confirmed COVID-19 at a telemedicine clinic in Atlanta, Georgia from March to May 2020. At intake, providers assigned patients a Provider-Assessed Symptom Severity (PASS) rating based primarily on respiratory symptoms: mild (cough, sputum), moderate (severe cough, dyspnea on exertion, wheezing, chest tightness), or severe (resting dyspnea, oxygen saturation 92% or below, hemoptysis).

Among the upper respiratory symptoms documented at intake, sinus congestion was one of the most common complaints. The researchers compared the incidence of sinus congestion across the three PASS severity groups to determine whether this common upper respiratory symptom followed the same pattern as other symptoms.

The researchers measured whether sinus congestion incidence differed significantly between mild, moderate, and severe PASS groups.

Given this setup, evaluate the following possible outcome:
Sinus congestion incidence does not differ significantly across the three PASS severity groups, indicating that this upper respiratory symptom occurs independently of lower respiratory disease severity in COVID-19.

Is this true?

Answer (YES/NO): YES